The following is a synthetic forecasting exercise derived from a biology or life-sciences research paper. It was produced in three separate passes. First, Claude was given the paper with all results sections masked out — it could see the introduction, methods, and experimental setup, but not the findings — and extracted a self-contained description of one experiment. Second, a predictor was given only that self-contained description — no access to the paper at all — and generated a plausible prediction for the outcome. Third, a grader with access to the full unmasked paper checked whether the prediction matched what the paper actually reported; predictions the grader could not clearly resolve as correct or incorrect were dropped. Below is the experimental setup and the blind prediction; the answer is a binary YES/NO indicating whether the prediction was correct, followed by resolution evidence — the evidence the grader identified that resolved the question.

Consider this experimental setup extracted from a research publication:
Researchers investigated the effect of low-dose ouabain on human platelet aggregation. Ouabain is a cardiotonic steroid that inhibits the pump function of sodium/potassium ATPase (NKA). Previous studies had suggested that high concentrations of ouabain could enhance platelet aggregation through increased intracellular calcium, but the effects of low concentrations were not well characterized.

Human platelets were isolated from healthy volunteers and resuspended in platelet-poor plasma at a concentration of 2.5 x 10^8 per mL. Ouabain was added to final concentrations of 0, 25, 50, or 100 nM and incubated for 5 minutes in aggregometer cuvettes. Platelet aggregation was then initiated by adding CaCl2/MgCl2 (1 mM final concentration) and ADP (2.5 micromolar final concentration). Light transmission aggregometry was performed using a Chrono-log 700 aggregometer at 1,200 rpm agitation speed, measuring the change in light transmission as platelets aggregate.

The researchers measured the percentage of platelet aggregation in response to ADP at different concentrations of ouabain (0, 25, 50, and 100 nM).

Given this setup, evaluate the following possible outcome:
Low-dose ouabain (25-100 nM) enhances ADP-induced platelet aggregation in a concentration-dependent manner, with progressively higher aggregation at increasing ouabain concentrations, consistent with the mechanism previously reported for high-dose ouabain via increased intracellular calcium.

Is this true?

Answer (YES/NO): NO